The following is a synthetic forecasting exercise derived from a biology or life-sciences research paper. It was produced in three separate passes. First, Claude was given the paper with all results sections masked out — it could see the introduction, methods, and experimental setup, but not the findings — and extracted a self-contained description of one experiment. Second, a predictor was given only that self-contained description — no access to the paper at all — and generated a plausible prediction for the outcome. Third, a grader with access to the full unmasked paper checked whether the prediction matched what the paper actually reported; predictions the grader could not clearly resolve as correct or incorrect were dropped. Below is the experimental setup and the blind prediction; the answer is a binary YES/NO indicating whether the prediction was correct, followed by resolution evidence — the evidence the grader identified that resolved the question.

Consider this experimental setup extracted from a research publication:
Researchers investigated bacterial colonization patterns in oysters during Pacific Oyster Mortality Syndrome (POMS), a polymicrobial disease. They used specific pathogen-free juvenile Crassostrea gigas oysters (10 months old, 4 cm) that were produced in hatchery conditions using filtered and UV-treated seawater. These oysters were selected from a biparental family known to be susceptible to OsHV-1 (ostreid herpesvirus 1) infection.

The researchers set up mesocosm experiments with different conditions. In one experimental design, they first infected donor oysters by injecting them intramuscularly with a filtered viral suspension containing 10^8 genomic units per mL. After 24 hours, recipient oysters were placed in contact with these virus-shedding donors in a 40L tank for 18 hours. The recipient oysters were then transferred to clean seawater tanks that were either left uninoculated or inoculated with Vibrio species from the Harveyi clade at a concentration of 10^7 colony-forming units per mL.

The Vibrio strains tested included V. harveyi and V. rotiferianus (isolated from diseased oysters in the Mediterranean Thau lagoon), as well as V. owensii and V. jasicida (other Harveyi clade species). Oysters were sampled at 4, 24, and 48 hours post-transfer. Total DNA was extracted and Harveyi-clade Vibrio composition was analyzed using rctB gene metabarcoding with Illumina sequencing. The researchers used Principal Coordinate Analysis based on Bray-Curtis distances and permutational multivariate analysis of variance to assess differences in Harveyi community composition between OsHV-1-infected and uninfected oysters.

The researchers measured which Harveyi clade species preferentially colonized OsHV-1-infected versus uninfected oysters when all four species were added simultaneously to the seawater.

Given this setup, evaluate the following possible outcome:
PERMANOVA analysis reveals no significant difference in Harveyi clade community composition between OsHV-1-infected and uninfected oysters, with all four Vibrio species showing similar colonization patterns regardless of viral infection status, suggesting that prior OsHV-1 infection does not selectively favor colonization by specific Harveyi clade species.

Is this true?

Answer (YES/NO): NO